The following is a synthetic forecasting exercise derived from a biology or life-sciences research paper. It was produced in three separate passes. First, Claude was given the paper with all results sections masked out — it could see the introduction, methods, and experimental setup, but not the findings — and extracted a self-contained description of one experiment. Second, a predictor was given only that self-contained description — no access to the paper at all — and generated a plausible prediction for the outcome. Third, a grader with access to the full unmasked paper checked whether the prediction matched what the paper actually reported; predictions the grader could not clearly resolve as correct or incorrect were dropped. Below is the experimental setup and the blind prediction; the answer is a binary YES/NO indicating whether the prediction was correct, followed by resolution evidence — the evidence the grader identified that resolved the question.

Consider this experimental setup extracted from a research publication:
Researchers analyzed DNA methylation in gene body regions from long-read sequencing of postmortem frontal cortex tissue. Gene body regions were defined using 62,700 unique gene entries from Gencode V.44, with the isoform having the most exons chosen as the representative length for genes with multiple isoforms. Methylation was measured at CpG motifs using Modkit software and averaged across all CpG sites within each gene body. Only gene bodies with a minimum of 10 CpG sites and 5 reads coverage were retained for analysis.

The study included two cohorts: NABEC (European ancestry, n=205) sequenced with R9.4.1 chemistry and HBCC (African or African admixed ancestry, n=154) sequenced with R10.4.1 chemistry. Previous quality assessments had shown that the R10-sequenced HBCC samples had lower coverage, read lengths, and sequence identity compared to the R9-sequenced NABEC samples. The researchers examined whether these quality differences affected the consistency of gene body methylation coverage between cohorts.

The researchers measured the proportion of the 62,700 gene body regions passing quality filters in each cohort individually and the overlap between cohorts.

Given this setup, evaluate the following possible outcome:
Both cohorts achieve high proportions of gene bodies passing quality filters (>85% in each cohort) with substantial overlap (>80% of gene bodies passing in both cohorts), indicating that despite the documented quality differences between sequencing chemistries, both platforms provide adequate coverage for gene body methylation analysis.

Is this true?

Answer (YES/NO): NO